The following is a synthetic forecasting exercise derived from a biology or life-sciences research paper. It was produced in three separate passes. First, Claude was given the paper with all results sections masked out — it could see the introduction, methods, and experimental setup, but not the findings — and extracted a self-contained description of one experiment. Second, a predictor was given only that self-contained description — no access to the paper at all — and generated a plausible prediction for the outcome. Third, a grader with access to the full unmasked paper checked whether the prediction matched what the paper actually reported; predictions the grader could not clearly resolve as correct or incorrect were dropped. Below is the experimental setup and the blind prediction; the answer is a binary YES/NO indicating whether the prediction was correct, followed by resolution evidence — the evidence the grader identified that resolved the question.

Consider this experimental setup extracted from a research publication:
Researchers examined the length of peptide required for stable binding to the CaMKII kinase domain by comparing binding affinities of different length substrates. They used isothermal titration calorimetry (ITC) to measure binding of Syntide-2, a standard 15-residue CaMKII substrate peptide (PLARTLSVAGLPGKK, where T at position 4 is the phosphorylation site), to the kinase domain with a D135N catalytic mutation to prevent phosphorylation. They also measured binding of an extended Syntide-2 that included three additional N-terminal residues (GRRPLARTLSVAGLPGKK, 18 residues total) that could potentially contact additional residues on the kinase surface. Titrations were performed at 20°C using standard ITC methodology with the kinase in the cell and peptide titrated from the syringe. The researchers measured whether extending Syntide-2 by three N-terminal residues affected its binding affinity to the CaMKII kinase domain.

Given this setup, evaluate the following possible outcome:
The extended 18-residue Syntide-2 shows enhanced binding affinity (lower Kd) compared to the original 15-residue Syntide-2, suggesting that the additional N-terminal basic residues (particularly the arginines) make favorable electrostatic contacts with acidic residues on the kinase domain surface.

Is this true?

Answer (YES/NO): YES